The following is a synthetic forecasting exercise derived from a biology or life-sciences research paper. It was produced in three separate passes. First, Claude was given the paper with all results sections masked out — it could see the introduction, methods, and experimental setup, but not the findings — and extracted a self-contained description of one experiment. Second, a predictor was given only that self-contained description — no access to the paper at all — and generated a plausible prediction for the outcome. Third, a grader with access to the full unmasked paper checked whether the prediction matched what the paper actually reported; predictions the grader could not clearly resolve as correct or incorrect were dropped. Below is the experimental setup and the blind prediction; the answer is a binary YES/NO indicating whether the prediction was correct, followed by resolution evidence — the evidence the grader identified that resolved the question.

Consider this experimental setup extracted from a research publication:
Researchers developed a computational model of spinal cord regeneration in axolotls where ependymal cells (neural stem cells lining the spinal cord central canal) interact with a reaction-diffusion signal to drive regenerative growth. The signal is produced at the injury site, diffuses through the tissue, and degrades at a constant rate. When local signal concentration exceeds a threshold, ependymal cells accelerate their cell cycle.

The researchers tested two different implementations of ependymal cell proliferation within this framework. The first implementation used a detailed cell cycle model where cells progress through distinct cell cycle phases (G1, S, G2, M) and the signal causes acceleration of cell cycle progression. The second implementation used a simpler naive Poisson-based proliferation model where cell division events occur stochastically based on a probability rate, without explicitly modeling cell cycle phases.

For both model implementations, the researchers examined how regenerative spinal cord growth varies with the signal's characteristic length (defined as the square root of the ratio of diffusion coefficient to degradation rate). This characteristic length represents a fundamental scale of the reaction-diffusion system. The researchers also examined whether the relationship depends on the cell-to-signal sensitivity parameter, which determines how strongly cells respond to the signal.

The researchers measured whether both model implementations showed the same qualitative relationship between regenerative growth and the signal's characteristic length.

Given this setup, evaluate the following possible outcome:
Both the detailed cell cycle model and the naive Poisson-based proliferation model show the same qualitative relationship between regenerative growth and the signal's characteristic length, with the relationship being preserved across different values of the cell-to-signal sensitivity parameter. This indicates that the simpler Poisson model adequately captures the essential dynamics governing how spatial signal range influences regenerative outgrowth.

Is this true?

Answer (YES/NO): YES